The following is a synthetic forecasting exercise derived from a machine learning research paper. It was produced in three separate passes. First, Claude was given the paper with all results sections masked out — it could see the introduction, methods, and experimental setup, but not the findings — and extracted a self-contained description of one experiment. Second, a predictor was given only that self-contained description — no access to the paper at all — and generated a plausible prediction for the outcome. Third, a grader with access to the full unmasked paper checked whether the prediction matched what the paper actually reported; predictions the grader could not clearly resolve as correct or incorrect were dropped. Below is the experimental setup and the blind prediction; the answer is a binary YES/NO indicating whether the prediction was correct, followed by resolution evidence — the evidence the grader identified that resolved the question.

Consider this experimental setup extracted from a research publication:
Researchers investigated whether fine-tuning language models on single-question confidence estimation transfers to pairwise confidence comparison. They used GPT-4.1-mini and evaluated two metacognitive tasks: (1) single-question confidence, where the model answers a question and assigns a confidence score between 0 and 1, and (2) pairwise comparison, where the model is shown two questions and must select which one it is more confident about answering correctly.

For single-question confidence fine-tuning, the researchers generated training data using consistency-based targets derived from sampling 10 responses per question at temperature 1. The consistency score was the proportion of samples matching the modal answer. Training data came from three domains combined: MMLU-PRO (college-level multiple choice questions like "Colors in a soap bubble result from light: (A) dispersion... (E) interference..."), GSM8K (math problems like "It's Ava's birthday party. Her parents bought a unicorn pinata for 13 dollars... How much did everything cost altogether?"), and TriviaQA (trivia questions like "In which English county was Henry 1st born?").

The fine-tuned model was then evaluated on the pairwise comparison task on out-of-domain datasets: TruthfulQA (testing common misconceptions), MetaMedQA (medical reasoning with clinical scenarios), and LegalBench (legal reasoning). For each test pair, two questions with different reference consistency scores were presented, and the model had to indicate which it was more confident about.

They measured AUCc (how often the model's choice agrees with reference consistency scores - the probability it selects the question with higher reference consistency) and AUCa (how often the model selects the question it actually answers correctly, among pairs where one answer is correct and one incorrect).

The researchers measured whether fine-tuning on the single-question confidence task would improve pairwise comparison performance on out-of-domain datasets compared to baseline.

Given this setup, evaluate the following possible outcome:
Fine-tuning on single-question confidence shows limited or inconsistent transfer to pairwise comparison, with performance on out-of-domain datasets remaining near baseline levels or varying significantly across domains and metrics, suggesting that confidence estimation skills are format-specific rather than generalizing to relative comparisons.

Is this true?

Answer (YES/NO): YES